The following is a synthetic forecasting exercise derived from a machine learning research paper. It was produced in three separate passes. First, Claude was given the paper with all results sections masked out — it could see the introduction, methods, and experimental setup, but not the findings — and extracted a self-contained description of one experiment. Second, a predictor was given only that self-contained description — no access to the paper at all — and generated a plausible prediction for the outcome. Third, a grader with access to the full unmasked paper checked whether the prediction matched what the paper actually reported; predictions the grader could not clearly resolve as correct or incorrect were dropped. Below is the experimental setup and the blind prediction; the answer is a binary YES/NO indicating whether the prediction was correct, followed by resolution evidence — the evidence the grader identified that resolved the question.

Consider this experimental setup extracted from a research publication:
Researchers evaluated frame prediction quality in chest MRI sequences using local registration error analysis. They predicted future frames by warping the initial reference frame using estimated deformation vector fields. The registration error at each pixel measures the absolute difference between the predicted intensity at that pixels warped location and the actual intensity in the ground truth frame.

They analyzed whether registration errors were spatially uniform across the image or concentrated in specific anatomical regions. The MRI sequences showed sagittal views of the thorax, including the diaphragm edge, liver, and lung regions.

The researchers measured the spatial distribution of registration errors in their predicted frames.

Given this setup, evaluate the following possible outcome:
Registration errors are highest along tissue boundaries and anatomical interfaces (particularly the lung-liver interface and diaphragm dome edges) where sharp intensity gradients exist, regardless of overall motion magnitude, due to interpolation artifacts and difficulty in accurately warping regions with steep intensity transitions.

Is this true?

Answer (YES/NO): NO